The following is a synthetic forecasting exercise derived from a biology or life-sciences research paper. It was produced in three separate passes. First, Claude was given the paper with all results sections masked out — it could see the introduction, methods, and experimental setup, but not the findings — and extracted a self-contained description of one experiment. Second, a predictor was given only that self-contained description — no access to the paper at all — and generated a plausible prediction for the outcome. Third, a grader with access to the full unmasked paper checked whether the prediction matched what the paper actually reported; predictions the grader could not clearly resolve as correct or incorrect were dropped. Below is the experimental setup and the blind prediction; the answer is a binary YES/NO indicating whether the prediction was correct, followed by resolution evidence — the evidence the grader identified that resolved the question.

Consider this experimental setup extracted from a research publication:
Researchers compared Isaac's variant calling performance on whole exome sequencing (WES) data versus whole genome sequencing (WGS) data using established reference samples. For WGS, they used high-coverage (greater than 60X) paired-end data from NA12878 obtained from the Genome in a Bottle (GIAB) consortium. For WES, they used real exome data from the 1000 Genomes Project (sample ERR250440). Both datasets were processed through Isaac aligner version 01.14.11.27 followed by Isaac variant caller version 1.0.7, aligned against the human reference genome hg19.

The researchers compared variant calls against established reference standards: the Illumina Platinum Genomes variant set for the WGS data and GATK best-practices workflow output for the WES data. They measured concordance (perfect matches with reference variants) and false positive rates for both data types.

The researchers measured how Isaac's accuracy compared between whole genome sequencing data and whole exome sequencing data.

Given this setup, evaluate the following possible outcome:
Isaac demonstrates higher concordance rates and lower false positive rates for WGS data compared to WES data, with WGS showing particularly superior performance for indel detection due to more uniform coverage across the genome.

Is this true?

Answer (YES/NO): NO